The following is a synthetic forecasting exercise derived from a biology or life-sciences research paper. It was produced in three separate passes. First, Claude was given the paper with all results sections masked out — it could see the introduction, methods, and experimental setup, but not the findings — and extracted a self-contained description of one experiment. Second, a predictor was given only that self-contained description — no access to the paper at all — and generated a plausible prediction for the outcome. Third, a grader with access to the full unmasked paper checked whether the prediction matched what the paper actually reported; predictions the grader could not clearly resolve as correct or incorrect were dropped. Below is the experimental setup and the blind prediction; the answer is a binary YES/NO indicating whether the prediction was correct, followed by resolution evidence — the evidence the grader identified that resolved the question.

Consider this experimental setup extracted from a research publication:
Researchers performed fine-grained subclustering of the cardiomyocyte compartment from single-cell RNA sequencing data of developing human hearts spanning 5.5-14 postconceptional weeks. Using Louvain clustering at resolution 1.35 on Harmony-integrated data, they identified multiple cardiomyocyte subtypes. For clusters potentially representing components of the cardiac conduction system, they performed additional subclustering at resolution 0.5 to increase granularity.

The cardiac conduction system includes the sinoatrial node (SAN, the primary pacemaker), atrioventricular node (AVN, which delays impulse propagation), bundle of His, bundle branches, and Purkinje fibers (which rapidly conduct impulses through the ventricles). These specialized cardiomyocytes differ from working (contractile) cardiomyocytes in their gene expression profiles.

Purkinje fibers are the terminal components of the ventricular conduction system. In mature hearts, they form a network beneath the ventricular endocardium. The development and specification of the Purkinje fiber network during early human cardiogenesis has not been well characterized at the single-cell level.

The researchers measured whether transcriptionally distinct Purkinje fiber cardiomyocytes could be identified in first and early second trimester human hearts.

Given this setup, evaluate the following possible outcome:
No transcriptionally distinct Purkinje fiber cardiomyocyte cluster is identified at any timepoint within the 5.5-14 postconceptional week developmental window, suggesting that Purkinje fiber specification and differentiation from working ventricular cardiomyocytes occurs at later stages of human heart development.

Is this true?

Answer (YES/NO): NO